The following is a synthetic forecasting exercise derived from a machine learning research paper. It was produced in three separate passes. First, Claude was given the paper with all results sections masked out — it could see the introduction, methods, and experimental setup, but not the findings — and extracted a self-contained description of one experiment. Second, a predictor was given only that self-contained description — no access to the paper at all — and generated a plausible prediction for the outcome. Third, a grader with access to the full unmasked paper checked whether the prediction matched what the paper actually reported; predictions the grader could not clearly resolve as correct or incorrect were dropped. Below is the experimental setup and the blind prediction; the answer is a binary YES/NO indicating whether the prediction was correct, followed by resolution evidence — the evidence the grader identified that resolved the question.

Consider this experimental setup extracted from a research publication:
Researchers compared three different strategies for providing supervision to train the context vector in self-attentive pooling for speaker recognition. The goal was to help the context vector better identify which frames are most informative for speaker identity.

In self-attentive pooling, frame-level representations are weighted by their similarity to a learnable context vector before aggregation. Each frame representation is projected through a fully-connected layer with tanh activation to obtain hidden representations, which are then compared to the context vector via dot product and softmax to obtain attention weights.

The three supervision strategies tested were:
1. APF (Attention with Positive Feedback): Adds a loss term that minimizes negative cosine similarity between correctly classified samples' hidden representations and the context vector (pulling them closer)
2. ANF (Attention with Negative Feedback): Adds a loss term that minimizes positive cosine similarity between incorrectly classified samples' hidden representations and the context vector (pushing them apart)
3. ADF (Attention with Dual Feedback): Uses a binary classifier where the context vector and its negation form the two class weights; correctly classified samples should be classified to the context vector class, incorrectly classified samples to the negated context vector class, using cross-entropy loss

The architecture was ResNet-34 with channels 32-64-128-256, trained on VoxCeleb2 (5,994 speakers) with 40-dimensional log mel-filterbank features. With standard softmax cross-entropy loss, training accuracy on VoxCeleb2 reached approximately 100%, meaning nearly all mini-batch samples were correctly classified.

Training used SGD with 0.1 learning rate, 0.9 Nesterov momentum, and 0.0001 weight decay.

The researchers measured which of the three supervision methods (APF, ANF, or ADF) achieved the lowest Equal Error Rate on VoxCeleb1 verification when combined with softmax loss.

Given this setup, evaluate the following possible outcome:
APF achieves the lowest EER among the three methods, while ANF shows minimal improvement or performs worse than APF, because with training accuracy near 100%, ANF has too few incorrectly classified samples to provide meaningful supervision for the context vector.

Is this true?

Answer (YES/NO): NO